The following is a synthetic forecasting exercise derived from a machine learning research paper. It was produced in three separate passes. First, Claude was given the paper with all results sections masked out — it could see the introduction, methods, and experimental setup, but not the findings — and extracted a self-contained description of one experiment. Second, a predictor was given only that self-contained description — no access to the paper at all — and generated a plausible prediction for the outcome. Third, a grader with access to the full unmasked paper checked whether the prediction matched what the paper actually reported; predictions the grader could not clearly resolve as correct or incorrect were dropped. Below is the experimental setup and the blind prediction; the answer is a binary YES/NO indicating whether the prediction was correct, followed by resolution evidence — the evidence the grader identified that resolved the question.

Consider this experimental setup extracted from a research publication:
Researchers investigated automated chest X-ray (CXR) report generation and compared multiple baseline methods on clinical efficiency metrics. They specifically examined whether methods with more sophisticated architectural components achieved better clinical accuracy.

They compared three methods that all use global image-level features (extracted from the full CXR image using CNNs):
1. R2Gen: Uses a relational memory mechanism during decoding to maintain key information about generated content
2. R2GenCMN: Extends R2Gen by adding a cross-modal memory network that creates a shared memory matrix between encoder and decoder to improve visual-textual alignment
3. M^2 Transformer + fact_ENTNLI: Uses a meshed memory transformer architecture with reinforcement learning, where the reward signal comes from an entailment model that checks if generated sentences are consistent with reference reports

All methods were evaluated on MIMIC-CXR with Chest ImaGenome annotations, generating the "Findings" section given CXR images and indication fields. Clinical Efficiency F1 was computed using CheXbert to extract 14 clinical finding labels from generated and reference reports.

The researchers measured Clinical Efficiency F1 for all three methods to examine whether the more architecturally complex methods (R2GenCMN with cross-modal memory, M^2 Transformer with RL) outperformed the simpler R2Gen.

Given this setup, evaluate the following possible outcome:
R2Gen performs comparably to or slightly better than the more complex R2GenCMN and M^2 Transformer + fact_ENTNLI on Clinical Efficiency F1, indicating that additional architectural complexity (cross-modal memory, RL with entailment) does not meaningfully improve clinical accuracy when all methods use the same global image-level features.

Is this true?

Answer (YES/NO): NO